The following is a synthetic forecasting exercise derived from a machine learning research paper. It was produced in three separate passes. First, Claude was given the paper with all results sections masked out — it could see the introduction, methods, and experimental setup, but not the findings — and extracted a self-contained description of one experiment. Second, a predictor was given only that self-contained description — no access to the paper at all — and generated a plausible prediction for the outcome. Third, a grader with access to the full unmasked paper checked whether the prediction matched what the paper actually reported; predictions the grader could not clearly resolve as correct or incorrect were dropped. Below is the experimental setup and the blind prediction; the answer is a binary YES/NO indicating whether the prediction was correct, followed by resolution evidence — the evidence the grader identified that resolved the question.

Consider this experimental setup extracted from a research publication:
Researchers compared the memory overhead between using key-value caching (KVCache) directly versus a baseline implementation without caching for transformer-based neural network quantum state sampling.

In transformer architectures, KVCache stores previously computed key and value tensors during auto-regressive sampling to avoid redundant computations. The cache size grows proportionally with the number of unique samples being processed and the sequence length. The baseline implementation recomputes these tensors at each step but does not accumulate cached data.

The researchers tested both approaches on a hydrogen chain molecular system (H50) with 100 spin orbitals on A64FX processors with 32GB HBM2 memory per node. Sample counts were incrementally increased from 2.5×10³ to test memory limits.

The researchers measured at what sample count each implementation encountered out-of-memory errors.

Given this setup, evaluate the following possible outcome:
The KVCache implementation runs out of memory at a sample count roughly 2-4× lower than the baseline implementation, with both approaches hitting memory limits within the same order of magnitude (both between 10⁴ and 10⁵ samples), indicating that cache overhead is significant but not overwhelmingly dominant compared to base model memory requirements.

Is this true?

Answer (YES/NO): YES